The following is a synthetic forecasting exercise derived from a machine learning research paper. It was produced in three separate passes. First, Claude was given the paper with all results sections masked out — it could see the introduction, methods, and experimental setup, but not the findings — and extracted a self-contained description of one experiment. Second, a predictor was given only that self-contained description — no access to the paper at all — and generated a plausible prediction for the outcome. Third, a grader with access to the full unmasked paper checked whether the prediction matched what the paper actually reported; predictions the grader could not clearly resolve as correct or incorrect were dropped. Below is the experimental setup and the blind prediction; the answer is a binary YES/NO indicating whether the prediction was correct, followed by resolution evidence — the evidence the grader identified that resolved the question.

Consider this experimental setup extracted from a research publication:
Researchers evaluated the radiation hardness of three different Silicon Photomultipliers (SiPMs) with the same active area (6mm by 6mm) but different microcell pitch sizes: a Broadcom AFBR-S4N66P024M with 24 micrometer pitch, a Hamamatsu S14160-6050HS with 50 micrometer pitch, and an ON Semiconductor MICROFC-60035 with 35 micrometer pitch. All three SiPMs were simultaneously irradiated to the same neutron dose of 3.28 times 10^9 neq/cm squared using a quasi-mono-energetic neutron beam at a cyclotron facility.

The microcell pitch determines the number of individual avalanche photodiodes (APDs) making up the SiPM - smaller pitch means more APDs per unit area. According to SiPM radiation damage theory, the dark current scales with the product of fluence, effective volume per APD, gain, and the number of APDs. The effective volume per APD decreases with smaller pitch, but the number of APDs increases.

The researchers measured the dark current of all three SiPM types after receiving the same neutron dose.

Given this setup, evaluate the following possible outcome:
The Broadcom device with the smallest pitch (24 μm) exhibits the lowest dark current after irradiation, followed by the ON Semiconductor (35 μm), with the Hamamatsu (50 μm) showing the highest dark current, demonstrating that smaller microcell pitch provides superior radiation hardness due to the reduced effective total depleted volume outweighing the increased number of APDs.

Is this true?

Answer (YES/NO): NO